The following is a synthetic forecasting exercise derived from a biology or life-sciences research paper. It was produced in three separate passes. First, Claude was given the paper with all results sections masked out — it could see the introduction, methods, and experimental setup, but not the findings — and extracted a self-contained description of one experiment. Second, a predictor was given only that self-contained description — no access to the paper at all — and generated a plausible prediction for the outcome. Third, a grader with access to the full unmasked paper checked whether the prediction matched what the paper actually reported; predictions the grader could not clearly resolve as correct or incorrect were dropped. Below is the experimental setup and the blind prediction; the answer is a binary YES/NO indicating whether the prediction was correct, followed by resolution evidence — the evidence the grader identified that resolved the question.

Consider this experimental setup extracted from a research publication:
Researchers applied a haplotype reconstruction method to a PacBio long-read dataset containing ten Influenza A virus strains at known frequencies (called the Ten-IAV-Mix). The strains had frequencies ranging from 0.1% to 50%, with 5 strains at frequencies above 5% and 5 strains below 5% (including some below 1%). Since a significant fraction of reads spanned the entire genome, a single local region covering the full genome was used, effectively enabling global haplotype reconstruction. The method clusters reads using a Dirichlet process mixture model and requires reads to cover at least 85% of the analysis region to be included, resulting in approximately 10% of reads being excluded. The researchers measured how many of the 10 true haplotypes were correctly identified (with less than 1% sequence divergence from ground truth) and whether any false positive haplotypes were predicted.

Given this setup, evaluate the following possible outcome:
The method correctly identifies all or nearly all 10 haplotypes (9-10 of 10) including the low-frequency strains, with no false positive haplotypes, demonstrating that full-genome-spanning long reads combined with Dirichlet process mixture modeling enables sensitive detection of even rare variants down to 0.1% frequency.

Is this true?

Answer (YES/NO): NO